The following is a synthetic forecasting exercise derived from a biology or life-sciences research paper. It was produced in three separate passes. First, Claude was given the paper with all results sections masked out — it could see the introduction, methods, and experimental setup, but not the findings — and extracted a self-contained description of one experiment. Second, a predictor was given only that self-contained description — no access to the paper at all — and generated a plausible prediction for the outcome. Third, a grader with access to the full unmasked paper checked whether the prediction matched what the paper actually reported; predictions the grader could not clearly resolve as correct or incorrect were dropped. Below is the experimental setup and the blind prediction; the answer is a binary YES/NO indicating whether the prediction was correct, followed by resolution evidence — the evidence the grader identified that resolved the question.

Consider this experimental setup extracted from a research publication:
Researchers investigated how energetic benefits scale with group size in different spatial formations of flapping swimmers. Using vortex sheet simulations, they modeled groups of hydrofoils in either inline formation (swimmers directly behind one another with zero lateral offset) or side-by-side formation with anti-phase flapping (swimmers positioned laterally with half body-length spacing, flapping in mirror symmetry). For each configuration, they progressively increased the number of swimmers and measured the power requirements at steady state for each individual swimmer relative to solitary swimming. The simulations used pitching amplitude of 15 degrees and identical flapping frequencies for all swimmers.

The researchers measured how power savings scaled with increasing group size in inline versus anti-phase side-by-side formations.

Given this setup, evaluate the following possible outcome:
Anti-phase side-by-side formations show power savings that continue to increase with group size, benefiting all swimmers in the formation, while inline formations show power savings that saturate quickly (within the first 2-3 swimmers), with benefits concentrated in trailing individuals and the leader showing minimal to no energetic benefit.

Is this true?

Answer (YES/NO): NO